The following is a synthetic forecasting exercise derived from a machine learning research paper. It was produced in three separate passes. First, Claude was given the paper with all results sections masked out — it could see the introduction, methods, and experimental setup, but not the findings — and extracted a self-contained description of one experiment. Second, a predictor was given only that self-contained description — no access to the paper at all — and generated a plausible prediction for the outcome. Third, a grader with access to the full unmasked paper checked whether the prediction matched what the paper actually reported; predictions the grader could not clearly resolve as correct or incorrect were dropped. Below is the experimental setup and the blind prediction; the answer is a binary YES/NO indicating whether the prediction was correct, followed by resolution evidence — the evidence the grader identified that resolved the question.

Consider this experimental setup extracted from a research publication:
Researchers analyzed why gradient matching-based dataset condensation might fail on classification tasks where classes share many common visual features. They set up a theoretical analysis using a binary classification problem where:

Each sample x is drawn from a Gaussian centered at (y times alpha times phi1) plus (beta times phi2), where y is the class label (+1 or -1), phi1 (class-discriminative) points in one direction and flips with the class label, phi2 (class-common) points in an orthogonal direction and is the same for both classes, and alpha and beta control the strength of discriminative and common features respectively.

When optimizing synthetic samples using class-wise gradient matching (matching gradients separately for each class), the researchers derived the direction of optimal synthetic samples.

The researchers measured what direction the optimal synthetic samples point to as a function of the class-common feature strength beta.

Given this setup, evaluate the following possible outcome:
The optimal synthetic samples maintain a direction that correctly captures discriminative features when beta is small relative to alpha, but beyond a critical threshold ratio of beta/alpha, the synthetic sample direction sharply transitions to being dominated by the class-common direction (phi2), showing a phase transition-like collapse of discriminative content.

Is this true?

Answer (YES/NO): NO